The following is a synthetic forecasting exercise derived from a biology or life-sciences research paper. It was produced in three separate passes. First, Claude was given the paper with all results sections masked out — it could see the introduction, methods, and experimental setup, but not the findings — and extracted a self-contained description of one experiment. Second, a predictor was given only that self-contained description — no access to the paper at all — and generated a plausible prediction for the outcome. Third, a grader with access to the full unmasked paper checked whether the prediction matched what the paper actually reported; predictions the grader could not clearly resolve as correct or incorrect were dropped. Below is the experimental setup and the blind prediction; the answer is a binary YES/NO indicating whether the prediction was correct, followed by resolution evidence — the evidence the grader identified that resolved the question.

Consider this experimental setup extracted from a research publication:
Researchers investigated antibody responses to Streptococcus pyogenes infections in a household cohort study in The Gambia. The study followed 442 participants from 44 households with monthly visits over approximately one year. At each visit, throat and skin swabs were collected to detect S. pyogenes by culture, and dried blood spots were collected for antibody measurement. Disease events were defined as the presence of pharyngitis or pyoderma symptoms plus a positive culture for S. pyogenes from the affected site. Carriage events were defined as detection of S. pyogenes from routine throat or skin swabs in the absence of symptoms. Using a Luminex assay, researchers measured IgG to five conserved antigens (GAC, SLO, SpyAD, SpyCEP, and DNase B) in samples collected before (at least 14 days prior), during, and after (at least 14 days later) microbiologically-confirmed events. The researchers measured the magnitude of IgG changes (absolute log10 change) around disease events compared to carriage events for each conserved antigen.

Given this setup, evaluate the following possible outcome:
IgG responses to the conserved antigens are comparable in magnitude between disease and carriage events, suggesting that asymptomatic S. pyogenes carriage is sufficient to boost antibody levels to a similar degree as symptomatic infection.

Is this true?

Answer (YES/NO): YES